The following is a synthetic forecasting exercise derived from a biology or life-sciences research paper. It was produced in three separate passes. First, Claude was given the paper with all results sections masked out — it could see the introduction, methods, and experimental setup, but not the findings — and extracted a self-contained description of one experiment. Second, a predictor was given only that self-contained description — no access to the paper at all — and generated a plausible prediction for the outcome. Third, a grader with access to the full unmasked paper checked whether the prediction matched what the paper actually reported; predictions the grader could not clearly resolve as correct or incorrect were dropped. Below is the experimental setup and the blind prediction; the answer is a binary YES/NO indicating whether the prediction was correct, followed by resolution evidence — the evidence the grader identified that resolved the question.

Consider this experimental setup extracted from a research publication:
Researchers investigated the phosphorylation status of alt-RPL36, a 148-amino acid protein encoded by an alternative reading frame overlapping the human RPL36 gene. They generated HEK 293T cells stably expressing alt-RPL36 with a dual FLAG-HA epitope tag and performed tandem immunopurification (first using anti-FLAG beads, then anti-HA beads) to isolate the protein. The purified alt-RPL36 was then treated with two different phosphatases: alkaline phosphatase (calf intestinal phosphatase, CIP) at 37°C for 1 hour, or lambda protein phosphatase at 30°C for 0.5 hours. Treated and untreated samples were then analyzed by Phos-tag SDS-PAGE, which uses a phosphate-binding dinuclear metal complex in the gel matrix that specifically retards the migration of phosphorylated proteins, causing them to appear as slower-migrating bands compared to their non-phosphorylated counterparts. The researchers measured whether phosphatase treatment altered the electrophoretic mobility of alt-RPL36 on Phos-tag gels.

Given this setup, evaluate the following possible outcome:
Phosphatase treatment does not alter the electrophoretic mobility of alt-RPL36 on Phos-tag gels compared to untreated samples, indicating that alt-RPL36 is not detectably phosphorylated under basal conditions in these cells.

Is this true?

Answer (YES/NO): NO